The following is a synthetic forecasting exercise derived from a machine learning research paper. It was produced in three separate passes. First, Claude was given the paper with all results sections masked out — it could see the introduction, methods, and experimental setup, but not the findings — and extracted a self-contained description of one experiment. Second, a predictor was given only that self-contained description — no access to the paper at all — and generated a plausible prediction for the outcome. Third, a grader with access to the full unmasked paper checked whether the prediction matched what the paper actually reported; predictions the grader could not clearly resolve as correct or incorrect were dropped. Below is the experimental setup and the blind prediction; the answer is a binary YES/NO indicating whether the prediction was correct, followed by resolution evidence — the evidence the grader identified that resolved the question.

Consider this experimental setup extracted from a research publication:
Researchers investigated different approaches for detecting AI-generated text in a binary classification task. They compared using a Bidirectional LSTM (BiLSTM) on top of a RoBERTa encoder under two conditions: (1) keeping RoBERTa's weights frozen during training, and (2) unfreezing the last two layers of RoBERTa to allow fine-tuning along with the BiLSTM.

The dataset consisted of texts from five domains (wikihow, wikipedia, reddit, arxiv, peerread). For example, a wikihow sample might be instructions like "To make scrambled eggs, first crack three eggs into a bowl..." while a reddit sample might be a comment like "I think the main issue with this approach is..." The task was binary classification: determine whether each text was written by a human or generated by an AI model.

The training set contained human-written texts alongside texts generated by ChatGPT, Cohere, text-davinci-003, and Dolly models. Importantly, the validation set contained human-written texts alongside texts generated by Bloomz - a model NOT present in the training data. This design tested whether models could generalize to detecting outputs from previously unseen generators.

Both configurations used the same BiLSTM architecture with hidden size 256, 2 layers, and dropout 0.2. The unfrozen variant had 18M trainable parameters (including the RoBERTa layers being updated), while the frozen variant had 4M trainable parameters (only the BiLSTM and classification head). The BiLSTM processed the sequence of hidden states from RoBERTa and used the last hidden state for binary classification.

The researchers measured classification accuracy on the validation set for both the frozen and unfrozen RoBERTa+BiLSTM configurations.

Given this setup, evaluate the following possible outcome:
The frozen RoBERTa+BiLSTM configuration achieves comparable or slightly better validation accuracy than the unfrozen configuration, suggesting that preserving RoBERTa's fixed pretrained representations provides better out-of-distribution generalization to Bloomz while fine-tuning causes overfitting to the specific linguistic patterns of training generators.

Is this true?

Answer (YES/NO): NO